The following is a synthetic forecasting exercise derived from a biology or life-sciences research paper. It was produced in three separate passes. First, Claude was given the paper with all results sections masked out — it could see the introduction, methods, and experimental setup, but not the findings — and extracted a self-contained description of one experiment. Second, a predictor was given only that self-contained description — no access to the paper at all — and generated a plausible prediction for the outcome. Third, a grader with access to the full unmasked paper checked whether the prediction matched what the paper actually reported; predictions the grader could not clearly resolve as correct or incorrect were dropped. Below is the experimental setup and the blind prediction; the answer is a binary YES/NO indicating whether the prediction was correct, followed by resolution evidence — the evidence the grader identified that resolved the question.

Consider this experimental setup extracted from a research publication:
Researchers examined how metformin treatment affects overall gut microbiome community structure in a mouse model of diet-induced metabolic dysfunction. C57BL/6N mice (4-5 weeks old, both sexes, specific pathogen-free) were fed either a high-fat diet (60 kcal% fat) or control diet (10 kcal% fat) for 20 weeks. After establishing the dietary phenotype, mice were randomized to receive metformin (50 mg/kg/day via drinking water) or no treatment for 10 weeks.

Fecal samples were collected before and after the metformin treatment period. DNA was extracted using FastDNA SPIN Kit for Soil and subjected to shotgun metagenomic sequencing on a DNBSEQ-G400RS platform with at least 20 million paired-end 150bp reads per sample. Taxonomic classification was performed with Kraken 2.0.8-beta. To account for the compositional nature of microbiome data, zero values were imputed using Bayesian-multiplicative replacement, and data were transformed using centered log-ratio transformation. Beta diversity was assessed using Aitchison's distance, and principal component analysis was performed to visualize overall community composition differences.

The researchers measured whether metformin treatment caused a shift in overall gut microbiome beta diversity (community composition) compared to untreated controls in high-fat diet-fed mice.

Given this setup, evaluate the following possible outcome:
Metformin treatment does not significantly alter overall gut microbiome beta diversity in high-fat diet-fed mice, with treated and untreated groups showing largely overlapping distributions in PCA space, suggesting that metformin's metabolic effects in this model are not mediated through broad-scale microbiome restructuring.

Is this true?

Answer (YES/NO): YES